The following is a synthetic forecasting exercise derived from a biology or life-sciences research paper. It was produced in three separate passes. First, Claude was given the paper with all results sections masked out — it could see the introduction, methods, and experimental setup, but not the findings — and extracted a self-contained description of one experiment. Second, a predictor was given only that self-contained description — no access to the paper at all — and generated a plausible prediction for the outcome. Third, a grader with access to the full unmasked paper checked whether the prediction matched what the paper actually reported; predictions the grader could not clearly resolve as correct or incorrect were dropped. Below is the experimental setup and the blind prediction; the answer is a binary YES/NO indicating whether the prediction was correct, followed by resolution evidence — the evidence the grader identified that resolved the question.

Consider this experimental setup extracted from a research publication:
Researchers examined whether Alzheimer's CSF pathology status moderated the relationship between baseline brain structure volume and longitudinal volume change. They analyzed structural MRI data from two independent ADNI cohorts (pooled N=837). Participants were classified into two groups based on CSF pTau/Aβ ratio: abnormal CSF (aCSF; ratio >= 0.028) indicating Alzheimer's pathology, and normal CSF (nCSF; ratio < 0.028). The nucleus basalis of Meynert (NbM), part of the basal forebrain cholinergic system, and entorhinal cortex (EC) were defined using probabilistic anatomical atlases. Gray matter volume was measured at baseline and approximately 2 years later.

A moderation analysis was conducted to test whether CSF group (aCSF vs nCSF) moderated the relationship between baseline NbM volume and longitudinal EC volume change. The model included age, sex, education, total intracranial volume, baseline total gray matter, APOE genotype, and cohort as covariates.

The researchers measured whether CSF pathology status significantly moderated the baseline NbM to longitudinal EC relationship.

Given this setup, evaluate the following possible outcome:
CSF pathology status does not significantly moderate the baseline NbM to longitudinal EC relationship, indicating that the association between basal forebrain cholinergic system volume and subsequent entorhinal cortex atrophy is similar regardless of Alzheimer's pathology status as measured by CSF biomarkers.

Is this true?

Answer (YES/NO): NO